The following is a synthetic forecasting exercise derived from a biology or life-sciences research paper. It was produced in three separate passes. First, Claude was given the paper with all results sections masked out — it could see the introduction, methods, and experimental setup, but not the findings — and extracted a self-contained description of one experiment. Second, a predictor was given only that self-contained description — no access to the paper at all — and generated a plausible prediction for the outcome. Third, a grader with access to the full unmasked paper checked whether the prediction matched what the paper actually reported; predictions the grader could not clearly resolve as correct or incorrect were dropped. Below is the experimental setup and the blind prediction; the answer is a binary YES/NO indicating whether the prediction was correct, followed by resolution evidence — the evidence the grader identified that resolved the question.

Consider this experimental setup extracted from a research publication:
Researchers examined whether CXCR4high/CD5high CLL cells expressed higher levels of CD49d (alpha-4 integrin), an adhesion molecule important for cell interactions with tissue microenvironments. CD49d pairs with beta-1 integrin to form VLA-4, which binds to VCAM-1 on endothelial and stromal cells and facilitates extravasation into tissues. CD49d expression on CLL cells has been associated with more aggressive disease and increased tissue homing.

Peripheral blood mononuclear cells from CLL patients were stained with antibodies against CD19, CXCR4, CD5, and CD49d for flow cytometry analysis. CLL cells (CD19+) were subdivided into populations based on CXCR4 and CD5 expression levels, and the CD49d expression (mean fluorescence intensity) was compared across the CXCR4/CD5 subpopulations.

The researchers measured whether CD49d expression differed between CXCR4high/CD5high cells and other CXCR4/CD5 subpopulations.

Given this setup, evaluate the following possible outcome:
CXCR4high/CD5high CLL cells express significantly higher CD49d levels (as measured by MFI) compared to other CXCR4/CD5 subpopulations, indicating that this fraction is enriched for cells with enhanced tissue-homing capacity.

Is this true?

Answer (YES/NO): NO